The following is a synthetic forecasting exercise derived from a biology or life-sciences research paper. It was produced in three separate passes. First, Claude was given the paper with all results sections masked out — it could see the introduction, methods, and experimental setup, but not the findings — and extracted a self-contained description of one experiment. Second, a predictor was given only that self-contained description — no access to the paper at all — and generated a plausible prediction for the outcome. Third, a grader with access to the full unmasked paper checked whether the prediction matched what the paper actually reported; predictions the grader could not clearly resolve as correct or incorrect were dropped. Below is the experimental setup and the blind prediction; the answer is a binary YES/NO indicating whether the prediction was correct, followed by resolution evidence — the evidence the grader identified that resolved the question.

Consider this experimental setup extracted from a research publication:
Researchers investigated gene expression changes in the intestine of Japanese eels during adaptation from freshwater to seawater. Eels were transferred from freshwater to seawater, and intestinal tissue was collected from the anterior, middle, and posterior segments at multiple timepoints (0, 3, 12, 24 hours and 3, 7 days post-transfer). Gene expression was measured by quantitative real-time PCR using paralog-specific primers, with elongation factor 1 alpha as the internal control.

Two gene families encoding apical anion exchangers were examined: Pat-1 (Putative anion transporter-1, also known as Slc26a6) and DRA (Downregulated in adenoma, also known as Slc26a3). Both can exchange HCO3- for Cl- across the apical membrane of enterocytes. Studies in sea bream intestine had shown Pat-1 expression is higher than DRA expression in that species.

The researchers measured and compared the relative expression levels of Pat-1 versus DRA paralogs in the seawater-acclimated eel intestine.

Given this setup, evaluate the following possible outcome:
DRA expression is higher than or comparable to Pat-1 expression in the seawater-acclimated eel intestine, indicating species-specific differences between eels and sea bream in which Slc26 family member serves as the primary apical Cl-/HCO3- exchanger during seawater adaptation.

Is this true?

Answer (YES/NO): YES